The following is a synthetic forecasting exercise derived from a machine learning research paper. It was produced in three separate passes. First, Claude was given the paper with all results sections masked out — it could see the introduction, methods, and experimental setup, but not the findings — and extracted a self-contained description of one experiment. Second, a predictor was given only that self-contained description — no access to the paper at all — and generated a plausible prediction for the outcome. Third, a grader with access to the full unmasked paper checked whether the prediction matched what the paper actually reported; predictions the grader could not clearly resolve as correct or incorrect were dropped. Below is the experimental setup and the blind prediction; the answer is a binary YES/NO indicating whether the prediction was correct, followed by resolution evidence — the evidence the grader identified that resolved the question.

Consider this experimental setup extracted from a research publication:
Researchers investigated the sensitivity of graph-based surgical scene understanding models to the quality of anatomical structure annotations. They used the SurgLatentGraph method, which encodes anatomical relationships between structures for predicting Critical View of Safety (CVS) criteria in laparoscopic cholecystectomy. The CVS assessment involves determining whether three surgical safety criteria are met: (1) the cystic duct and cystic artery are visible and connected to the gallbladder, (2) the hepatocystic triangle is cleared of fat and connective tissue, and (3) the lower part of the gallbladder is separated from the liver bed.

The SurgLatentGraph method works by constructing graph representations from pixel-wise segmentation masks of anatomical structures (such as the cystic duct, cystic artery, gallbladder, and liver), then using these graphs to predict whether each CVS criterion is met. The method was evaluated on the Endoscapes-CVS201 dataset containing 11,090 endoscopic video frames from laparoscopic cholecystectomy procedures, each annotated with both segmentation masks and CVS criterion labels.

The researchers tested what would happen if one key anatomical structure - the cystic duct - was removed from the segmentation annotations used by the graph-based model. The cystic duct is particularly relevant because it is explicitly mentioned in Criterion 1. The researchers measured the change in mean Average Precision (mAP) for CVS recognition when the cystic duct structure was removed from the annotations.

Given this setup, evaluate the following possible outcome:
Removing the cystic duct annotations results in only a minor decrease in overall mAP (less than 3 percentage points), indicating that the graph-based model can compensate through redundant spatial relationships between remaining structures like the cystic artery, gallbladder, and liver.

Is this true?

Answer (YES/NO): NO